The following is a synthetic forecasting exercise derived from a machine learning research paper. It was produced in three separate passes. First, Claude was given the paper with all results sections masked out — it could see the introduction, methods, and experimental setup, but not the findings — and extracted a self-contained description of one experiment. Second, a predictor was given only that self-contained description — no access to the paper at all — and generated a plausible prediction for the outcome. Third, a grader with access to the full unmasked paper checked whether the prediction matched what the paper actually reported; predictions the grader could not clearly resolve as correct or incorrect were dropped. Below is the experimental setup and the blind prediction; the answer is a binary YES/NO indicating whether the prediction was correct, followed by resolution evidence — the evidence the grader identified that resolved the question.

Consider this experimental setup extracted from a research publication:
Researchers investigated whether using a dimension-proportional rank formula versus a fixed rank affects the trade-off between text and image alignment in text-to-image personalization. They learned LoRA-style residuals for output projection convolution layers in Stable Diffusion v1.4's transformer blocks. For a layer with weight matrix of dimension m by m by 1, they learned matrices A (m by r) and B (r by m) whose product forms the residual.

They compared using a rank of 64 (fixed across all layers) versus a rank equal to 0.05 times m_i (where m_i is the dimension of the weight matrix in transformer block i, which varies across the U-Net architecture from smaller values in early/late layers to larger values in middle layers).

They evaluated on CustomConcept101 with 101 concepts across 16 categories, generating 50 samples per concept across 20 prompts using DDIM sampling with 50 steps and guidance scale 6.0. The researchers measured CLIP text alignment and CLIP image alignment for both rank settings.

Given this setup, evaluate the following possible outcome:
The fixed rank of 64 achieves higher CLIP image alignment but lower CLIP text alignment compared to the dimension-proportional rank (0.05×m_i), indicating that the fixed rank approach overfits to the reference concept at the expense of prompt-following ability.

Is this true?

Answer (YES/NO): YES